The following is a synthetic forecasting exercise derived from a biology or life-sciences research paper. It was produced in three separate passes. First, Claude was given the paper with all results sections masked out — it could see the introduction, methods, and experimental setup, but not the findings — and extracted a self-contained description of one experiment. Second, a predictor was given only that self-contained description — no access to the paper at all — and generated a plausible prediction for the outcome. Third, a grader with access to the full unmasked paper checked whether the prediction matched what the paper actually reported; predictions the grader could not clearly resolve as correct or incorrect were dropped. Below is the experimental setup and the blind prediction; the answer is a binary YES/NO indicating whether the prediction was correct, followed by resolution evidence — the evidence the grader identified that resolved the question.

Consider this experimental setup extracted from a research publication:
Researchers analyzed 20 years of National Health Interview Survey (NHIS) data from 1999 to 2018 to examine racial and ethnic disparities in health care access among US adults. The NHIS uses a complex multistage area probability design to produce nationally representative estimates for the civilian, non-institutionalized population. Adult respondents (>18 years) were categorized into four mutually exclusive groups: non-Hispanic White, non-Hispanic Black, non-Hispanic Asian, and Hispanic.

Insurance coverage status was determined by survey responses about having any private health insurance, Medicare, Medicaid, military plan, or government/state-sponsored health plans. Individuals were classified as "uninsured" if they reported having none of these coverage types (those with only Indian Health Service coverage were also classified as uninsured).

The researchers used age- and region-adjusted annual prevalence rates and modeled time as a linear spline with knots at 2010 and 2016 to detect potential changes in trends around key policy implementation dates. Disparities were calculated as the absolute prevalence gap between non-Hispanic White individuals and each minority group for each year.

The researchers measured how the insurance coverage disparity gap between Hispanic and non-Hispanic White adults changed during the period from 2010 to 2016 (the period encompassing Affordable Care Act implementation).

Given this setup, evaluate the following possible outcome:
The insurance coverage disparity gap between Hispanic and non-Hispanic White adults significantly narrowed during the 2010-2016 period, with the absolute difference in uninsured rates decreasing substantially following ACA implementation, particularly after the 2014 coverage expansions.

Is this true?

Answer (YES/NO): NO